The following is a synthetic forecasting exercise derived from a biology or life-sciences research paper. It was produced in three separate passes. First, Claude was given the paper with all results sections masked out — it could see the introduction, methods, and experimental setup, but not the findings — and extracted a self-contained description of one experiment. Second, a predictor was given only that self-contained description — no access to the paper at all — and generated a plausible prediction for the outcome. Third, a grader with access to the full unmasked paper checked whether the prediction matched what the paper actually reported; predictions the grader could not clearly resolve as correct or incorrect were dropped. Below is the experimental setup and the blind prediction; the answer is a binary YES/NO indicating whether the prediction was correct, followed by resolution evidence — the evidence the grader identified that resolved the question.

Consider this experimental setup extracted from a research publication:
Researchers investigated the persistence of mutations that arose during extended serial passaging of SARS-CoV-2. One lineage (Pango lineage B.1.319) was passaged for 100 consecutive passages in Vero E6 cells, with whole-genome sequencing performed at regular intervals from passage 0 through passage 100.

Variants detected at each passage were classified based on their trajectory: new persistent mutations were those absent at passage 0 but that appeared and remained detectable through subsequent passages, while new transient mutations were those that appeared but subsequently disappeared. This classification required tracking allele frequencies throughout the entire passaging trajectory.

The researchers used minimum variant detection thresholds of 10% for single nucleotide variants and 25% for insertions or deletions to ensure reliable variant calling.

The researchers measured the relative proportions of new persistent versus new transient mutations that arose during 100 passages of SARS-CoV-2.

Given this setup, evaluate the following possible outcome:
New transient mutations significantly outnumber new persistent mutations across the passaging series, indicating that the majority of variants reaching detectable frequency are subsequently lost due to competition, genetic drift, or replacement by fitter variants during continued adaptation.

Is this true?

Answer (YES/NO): YES